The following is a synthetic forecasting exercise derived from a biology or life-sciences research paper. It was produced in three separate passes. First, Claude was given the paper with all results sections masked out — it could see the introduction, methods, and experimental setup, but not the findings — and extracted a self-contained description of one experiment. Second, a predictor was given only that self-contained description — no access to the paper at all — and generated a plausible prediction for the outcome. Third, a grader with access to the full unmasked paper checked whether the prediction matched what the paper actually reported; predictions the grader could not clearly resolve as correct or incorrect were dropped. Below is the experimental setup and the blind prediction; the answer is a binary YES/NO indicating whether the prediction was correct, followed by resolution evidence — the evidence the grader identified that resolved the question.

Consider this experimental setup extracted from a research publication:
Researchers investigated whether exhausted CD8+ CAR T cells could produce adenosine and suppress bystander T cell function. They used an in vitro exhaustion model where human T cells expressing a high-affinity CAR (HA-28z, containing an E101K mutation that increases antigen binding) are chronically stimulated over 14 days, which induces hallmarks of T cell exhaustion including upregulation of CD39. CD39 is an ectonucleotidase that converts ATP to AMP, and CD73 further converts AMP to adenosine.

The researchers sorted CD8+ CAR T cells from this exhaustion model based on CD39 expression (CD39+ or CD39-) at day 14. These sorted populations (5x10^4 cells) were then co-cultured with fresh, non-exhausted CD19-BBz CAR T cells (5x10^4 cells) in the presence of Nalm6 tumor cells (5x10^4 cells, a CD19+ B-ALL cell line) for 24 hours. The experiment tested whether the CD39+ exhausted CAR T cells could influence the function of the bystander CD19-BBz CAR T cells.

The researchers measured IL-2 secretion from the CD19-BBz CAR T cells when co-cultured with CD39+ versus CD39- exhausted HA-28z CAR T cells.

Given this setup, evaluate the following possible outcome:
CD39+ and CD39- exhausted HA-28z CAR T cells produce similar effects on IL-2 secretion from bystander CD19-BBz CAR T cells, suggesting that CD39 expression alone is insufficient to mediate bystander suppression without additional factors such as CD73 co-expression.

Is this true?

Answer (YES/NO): NO